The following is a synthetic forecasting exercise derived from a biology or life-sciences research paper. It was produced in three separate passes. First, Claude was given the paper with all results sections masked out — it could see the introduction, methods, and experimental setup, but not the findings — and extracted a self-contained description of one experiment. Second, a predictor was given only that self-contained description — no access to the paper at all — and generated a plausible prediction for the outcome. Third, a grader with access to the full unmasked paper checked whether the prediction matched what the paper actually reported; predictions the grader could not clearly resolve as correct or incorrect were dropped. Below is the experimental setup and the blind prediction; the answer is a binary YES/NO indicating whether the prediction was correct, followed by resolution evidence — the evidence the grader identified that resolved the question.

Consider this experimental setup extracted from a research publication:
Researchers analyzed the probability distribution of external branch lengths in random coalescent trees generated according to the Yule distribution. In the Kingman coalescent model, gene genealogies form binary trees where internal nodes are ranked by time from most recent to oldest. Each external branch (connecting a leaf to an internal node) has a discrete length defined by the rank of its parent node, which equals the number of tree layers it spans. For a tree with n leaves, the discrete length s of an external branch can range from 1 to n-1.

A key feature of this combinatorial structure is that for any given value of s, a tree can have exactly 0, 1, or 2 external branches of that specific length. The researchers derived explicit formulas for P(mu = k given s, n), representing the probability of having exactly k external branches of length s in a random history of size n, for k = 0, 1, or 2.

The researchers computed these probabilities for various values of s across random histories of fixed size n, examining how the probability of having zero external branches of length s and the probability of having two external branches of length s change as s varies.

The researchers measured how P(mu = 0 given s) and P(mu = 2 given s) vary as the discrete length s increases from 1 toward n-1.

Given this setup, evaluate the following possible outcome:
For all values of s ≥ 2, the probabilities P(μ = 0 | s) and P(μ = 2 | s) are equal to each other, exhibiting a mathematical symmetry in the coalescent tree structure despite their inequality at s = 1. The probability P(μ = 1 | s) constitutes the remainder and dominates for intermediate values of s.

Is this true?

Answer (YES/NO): NO